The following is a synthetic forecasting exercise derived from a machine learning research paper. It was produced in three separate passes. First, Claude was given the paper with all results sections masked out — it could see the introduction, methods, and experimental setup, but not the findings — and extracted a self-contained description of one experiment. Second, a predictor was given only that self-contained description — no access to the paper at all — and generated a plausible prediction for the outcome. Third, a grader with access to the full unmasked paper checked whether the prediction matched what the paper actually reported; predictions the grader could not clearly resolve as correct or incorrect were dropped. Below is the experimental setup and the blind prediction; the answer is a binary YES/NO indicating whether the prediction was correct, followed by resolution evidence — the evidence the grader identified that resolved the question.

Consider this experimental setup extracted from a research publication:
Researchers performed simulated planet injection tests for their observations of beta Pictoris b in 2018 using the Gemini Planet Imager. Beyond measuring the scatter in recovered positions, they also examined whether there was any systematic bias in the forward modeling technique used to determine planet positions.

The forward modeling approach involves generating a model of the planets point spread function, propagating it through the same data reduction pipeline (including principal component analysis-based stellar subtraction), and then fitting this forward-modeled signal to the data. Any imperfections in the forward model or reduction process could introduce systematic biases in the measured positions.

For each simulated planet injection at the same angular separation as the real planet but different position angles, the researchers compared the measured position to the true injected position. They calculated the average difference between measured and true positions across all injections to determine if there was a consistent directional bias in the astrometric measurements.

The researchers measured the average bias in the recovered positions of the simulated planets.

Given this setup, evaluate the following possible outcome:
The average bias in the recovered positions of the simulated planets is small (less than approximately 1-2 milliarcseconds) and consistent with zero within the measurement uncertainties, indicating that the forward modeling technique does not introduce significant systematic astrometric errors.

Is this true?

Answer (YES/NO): YES